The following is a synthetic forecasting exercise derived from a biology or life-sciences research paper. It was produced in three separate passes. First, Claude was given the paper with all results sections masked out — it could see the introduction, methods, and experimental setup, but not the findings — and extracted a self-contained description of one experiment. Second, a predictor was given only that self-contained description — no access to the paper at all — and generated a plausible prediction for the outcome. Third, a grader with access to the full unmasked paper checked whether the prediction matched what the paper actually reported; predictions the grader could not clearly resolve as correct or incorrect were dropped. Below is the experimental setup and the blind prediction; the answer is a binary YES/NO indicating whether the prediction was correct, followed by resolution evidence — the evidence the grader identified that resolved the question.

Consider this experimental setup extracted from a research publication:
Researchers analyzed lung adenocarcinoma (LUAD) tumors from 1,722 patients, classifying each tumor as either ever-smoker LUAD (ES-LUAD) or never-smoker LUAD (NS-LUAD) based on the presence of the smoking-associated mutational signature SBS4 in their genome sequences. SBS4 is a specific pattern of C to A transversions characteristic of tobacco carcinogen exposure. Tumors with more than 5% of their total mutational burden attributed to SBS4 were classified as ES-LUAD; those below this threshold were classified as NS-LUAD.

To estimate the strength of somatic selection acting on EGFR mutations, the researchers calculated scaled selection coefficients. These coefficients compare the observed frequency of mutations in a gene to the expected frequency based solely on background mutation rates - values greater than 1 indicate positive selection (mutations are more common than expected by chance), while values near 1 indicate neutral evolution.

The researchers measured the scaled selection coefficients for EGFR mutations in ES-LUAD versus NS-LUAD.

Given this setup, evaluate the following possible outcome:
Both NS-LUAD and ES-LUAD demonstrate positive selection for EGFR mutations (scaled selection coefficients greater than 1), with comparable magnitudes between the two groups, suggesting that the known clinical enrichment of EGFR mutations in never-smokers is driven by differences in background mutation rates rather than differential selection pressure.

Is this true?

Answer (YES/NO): NO